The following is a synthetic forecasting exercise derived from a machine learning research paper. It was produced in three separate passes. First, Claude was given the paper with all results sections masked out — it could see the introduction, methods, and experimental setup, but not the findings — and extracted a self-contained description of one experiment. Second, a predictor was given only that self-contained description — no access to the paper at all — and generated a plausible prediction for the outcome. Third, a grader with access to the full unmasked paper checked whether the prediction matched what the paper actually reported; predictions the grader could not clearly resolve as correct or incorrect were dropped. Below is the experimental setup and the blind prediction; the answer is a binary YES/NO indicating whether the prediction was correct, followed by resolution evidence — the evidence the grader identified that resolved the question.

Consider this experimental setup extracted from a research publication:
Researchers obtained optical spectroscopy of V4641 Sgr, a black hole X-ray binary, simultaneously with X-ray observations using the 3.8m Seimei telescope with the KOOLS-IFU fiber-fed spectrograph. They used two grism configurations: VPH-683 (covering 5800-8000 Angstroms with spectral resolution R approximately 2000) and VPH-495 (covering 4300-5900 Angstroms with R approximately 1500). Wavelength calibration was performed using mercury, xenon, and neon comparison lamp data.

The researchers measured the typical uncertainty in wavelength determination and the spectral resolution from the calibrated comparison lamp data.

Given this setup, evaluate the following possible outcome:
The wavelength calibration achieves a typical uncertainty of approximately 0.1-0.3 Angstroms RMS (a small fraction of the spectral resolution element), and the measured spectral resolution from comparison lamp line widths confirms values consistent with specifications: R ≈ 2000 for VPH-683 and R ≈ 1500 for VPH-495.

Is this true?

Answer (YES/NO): NO